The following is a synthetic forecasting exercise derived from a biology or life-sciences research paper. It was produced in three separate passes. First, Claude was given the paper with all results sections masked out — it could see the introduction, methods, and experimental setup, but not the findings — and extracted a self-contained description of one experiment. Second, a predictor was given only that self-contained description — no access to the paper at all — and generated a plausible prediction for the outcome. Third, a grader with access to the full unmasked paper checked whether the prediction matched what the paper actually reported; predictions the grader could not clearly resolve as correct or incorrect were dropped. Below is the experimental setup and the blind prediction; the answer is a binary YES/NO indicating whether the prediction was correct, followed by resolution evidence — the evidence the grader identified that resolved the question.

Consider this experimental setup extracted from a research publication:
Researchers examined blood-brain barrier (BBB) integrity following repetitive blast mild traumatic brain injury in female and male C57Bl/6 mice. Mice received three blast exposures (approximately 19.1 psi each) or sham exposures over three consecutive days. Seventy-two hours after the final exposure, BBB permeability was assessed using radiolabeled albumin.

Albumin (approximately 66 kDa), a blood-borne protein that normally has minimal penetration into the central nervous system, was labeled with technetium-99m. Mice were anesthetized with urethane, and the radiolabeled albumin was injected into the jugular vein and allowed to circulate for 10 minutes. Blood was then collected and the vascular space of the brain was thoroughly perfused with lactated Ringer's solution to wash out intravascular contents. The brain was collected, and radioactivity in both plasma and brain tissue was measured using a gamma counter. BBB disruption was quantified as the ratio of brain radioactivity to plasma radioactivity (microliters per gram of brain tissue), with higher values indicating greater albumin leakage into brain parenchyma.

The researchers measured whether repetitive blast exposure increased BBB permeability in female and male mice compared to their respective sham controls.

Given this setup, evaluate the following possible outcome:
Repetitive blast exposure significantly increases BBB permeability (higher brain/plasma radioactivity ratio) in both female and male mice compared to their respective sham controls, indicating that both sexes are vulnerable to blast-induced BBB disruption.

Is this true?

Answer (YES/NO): YES